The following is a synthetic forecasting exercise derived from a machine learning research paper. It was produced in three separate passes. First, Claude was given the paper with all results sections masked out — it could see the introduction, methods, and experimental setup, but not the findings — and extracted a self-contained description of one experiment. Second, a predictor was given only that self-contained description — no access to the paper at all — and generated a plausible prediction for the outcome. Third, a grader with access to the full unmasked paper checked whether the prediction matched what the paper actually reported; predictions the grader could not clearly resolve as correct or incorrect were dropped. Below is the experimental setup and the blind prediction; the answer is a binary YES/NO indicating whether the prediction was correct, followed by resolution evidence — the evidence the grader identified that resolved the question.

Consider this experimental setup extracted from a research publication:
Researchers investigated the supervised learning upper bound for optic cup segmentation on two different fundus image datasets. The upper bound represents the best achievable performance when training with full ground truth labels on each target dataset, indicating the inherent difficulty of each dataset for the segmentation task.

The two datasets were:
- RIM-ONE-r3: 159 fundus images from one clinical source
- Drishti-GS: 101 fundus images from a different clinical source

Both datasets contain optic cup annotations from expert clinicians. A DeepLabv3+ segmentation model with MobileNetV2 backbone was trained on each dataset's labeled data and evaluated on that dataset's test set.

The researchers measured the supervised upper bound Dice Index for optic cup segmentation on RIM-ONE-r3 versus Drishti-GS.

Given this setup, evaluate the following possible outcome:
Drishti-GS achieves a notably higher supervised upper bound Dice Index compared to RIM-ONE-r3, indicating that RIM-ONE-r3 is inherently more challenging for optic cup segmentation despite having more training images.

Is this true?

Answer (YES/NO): YES